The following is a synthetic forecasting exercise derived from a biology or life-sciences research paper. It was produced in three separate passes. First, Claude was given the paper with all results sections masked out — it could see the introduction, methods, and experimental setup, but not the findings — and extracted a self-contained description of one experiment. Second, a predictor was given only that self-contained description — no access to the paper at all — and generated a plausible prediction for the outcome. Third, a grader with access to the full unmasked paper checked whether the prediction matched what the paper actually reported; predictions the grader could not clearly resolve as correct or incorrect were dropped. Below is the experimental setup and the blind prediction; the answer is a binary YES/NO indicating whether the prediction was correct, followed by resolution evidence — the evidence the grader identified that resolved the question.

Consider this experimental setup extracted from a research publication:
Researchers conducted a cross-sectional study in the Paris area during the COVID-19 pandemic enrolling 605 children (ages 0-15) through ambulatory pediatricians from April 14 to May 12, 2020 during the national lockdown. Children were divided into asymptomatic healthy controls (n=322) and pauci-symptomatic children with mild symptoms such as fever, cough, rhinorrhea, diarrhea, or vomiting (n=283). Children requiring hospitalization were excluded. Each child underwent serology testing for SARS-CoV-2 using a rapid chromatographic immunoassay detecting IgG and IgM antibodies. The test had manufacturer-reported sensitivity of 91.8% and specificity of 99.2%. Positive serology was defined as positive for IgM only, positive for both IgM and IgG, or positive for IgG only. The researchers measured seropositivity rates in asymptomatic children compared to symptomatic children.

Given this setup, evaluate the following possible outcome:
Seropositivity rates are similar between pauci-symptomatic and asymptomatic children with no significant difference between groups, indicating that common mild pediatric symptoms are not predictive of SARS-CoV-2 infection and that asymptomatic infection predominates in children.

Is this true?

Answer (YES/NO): YES